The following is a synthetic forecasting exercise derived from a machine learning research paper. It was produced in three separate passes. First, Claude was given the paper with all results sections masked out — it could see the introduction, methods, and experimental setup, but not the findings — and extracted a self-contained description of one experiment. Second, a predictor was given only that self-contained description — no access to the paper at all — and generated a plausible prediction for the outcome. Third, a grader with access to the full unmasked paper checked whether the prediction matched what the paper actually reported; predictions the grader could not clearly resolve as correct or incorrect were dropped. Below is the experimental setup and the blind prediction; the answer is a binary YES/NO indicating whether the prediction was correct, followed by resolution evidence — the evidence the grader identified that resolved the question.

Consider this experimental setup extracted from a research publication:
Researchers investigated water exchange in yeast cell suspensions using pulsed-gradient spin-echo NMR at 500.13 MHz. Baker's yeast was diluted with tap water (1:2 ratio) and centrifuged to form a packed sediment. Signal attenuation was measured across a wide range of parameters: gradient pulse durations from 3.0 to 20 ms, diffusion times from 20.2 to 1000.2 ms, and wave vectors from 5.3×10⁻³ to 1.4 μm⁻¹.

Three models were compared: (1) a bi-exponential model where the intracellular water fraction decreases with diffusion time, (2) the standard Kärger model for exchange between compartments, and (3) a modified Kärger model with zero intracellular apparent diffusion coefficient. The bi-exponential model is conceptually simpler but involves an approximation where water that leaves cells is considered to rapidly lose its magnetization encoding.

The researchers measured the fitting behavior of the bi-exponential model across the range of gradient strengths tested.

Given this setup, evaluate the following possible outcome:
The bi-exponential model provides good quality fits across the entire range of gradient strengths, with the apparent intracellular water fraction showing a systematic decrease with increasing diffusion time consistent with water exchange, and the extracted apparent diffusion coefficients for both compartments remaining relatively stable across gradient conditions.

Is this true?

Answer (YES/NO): YES